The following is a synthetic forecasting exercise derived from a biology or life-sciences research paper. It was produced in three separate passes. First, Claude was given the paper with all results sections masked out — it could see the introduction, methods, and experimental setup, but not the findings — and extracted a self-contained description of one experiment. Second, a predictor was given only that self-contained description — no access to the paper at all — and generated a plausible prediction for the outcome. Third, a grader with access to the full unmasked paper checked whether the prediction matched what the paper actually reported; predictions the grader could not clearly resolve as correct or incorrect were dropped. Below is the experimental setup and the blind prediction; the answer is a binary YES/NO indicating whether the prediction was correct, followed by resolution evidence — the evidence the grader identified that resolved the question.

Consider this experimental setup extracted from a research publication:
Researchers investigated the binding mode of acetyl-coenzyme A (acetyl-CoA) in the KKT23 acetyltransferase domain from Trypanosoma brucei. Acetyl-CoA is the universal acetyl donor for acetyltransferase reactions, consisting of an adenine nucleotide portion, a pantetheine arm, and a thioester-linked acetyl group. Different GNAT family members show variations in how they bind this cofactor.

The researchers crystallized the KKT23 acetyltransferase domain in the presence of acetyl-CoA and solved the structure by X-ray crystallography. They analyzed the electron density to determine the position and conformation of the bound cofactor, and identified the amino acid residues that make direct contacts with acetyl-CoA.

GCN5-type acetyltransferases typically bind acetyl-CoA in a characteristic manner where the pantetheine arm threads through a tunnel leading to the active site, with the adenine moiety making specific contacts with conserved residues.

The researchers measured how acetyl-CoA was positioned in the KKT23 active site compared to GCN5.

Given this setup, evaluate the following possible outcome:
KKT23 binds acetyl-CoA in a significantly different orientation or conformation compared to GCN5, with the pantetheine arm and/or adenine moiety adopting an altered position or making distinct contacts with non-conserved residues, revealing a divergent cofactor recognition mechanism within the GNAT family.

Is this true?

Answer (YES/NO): NO